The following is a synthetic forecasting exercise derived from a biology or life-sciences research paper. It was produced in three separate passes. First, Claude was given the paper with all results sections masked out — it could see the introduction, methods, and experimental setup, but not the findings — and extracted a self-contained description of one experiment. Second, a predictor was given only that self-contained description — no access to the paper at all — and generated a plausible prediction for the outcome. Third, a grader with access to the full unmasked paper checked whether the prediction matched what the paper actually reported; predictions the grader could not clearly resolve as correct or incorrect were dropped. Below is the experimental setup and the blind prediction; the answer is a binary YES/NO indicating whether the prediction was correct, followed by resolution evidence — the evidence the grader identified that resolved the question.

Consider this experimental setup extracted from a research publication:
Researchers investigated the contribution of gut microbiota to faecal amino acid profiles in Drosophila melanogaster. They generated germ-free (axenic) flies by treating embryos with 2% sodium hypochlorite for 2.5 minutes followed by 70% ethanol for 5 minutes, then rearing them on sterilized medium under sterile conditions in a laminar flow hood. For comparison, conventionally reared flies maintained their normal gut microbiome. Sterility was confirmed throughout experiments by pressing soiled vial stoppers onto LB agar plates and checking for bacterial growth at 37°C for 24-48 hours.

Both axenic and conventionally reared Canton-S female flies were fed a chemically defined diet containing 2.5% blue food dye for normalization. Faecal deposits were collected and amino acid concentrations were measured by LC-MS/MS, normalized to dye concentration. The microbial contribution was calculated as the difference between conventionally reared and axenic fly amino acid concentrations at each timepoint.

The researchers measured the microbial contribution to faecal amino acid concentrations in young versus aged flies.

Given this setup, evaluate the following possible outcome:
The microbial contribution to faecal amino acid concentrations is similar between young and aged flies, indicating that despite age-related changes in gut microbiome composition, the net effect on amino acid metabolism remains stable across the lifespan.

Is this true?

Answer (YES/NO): NO